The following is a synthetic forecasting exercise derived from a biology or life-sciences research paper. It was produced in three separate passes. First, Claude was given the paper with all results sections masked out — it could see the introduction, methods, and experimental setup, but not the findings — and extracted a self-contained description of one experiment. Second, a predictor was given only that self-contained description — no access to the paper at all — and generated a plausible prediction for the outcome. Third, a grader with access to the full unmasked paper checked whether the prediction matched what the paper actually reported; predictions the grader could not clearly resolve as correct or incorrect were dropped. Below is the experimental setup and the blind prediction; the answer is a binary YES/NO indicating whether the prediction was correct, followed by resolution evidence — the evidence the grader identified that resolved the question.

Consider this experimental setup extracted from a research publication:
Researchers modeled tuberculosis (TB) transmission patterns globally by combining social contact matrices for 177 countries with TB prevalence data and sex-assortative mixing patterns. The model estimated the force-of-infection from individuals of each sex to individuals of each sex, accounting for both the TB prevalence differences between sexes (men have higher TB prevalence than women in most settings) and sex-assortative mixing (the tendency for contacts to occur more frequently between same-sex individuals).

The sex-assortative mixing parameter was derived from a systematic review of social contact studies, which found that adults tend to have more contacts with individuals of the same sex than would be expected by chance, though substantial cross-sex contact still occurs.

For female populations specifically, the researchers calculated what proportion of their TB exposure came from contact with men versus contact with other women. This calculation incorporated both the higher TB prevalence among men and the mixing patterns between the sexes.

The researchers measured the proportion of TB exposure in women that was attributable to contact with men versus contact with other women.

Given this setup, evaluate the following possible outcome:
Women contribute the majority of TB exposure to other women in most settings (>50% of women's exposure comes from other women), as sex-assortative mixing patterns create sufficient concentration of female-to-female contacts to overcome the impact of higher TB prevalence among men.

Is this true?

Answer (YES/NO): NO